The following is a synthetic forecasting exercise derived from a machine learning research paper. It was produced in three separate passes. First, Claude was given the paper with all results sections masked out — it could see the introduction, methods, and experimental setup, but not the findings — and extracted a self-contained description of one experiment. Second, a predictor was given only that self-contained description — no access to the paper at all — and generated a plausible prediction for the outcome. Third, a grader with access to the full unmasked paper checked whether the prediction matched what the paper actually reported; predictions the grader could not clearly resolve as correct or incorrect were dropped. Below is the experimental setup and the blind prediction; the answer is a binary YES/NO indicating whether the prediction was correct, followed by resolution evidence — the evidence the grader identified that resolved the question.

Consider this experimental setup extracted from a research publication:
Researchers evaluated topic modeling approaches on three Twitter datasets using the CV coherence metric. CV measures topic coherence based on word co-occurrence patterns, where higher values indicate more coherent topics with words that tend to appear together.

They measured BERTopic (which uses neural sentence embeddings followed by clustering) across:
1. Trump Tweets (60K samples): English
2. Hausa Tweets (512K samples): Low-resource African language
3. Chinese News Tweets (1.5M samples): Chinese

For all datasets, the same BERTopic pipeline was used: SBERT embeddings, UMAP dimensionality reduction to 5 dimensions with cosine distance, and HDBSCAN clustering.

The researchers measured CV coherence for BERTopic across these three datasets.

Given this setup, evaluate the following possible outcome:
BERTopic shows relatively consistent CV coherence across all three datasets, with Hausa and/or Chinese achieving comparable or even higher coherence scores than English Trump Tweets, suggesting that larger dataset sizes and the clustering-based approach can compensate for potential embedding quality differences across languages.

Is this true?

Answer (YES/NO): NO